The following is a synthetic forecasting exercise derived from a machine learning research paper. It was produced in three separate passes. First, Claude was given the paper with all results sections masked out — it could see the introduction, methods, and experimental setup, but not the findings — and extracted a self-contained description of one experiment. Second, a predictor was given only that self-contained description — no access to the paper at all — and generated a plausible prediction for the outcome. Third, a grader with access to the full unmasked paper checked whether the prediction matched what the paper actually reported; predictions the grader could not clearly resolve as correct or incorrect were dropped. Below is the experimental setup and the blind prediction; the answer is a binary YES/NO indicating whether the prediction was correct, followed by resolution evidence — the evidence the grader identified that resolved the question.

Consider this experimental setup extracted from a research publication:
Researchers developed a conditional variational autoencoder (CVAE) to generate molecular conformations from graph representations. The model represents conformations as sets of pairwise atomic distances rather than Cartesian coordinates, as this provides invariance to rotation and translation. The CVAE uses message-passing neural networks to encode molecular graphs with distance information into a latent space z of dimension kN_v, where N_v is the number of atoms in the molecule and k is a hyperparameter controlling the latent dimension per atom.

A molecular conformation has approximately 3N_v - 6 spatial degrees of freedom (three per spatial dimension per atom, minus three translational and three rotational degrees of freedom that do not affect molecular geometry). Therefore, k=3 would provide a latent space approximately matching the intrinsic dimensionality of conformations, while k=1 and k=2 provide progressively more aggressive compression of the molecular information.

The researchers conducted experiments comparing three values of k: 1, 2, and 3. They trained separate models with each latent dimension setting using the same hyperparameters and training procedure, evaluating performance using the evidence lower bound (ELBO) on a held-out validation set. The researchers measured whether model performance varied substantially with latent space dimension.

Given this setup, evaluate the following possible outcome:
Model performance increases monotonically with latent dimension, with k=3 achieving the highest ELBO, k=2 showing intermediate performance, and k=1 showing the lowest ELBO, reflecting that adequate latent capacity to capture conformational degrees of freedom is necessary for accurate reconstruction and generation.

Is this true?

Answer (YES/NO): NO